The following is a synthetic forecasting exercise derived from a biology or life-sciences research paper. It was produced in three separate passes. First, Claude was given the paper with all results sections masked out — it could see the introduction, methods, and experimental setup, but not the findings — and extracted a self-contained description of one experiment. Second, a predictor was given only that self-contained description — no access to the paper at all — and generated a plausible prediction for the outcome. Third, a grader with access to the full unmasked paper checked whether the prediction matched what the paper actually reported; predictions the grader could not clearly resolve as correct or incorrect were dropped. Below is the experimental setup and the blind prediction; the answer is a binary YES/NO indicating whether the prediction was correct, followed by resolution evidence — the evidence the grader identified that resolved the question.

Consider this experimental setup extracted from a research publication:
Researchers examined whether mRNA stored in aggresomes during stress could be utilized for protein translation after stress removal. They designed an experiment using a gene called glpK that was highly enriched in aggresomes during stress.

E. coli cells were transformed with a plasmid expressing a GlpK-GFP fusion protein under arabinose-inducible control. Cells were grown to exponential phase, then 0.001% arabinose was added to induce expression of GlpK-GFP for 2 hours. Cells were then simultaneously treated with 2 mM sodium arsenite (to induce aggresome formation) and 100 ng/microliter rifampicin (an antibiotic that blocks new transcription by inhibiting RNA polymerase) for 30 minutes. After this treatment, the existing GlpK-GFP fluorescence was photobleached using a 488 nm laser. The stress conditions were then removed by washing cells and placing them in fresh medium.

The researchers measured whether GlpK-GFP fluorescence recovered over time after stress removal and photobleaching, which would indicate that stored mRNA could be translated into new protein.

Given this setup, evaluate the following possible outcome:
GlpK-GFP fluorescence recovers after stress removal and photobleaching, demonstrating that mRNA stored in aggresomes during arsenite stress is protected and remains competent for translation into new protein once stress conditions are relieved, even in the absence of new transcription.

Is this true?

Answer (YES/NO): YES